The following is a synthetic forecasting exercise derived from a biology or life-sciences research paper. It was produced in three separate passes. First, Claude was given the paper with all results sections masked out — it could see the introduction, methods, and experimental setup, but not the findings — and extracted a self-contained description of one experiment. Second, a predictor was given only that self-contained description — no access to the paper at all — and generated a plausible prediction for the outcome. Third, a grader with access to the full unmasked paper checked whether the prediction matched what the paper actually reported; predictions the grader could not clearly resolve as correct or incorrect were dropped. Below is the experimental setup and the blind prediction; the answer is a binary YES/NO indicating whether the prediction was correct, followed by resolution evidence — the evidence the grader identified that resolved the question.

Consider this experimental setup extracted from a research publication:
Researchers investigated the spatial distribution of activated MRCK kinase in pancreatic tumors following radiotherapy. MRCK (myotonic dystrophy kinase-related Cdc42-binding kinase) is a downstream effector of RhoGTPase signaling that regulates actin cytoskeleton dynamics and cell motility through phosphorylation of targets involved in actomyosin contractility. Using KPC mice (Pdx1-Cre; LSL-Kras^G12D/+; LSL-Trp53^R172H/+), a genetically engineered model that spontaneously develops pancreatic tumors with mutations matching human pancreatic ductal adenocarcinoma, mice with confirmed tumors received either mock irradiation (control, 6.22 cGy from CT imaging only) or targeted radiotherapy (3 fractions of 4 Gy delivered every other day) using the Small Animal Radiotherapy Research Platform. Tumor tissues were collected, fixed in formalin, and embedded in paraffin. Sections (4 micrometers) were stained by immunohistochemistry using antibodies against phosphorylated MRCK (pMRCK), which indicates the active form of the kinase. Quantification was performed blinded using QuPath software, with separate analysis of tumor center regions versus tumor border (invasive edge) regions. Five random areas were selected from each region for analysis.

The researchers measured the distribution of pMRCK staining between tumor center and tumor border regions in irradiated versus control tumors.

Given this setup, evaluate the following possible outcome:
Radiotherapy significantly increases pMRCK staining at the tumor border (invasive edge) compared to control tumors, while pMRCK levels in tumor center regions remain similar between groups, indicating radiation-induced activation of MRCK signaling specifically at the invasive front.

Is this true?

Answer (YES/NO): NO